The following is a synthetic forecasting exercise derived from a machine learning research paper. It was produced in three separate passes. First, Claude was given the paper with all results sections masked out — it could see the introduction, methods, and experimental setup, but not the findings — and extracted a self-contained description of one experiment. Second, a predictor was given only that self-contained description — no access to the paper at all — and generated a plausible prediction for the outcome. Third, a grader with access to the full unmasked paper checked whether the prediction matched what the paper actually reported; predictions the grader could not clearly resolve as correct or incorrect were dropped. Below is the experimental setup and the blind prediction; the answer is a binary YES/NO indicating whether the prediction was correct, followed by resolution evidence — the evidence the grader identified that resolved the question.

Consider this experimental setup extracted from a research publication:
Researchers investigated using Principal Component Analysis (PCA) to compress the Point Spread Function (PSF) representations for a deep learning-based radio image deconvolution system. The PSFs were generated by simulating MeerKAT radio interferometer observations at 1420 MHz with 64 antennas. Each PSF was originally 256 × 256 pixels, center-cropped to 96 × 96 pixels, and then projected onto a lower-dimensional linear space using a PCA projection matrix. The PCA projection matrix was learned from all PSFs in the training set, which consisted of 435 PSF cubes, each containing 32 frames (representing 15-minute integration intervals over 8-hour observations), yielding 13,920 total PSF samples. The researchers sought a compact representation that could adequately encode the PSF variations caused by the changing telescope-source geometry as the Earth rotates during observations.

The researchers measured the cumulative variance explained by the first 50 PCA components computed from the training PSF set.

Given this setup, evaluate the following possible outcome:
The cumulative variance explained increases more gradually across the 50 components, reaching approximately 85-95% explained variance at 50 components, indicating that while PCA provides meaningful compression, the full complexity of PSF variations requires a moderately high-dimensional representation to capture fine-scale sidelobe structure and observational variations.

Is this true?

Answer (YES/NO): YES